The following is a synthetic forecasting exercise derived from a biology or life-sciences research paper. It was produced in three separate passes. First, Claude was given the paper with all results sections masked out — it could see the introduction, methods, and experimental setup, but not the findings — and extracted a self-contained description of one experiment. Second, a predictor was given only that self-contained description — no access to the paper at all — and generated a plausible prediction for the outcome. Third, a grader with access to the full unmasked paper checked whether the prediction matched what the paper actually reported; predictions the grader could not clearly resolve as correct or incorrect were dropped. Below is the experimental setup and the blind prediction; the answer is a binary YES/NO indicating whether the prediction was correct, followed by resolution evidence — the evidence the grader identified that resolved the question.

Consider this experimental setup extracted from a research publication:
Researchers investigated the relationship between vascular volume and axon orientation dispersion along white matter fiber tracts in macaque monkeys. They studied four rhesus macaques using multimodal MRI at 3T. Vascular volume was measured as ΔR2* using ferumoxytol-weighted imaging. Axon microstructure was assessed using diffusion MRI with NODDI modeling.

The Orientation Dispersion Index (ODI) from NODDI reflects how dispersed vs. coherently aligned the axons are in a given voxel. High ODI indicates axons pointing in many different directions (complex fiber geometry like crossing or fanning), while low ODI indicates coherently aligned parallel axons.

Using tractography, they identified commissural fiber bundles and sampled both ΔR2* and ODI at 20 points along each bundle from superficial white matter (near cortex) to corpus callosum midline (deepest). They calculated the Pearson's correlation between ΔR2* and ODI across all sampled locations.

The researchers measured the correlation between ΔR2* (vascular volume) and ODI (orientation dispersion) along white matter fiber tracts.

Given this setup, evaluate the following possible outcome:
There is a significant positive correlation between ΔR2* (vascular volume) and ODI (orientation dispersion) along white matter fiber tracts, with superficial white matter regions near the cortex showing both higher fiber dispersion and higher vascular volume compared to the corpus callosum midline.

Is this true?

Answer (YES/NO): YES